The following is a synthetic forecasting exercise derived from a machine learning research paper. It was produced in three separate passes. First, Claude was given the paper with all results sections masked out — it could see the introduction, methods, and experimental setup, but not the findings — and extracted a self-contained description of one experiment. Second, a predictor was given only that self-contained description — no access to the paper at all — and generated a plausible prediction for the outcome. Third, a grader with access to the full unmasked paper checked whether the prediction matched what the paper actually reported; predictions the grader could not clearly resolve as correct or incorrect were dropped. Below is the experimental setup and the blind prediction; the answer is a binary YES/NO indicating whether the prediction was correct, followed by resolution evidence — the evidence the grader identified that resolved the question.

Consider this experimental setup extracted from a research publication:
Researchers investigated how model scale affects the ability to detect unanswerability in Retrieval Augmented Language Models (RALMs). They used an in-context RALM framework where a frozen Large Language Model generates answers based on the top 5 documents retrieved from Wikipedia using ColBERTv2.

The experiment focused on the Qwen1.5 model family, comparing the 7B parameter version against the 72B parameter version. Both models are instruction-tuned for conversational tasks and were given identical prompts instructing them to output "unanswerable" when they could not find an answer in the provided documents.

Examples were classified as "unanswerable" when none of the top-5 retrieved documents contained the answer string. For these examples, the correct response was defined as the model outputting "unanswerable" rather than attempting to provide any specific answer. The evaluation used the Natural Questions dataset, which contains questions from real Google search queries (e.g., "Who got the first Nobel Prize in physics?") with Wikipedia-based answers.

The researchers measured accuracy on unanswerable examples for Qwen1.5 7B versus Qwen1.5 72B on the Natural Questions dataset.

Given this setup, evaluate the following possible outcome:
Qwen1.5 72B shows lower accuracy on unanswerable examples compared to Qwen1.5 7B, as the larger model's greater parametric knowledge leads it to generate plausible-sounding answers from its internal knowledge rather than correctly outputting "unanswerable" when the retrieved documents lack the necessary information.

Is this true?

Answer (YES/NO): NO